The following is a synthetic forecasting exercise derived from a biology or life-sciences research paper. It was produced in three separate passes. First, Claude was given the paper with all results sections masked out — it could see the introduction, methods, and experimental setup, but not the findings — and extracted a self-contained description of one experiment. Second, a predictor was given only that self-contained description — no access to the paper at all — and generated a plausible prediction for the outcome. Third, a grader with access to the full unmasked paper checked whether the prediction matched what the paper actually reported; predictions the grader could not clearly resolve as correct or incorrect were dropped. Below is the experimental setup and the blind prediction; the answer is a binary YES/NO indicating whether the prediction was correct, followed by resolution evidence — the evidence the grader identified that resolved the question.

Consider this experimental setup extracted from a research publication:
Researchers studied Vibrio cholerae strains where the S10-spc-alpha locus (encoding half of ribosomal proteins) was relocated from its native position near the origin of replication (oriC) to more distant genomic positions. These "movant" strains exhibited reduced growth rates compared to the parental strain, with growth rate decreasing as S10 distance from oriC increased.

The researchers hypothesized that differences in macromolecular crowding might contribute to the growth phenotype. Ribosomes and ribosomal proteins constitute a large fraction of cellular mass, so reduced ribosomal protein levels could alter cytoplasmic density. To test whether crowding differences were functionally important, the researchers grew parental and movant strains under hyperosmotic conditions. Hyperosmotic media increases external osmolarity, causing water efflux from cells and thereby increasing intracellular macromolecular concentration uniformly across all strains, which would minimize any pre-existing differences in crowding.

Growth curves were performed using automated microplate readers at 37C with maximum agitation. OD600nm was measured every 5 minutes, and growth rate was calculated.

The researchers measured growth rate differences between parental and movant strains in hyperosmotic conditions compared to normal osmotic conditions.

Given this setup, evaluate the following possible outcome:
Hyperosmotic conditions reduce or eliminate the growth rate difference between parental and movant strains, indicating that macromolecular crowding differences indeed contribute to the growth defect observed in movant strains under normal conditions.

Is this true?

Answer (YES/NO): YES